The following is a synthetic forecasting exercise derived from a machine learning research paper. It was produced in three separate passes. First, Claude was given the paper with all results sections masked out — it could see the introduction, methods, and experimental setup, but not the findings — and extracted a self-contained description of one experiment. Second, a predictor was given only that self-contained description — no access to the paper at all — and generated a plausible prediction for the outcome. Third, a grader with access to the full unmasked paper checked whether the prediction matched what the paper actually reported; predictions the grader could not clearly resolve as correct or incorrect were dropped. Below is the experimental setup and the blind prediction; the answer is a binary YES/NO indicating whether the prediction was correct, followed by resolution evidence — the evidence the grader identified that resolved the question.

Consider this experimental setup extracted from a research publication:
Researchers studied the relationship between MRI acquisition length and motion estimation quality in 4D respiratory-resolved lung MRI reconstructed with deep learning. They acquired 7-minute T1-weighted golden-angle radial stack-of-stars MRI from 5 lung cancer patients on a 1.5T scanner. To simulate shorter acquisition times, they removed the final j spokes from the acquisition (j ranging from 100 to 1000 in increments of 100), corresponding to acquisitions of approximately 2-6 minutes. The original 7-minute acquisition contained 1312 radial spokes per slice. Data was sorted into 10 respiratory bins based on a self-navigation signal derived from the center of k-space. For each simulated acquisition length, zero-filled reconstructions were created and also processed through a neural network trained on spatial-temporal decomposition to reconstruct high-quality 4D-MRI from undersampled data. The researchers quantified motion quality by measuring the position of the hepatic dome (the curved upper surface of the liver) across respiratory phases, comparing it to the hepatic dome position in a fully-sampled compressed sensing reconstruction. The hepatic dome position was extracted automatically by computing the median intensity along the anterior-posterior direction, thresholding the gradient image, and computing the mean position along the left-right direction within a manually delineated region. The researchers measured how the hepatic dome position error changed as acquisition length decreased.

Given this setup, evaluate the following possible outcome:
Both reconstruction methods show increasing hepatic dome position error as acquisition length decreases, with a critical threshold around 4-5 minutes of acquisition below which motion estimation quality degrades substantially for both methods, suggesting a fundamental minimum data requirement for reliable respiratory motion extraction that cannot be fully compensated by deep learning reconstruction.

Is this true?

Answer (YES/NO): NO